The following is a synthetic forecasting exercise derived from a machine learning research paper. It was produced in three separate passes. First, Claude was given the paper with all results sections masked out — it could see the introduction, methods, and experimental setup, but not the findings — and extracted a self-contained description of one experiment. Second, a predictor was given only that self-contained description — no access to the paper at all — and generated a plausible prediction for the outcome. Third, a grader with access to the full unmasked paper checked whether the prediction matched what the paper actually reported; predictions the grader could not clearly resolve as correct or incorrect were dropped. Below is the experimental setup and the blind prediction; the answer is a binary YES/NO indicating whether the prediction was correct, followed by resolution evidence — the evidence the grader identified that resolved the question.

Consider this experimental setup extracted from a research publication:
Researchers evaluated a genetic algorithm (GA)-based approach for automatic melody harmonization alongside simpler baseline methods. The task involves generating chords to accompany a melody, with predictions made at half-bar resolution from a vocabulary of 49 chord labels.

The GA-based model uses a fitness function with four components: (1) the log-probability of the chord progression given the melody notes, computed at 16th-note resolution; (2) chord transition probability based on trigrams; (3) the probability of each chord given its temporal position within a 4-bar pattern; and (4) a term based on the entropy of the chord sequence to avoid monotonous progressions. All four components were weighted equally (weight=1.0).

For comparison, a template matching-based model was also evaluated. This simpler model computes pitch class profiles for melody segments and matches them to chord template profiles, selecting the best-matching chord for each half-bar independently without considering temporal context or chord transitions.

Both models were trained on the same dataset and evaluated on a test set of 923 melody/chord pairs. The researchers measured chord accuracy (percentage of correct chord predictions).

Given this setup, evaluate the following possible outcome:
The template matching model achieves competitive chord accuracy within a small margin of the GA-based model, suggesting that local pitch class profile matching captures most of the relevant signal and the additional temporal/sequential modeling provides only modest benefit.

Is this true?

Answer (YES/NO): NO